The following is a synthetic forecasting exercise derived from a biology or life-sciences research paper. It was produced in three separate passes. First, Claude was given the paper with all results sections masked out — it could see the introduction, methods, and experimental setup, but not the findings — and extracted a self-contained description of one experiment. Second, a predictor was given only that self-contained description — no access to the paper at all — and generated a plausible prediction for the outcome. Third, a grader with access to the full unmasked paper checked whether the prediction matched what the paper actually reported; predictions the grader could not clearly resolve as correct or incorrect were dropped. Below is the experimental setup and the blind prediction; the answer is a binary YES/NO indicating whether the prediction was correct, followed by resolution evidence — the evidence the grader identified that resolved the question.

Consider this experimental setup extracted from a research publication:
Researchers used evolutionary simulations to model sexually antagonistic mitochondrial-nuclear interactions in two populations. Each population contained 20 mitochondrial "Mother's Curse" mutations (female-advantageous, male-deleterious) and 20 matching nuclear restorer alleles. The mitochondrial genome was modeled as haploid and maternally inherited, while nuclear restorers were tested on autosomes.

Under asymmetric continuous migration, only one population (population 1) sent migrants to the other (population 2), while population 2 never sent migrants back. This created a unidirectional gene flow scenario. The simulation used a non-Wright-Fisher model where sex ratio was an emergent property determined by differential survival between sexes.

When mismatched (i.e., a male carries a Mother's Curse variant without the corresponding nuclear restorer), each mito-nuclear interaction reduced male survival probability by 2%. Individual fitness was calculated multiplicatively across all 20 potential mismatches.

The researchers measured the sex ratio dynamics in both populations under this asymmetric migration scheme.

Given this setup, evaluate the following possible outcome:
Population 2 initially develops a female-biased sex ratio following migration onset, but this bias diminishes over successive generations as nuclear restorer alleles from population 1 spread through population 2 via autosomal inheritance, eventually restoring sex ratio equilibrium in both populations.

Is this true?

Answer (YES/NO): NO